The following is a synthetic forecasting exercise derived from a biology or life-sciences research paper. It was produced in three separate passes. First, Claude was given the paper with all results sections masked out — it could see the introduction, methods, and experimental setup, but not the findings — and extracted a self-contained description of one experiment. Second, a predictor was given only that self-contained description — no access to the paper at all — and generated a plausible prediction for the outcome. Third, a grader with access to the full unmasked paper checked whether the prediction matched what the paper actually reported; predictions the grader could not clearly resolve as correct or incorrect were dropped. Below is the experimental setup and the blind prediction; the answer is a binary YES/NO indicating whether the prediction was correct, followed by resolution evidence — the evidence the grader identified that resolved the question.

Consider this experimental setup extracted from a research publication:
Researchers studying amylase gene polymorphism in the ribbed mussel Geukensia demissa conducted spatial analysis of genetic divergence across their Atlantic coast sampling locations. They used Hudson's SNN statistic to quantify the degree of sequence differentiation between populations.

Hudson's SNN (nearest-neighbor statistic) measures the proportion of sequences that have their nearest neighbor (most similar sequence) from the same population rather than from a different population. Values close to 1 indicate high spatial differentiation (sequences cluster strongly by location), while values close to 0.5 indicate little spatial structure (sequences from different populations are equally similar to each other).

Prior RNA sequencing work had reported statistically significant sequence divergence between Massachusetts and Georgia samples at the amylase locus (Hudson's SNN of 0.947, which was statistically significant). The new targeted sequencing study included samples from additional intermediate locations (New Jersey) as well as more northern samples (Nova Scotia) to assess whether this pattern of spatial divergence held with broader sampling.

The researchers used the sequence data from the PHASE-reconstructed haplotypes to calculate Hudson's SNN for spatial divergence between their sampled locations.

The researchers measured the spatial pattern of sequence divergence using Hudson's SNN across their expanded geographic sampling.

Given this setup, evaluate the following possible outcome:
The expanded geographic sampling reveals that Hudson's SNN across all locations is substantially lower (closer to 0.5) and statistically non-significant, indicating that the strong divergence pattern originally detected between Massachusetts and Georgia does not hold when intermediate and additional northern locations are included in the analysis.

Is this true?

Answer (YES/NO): NO